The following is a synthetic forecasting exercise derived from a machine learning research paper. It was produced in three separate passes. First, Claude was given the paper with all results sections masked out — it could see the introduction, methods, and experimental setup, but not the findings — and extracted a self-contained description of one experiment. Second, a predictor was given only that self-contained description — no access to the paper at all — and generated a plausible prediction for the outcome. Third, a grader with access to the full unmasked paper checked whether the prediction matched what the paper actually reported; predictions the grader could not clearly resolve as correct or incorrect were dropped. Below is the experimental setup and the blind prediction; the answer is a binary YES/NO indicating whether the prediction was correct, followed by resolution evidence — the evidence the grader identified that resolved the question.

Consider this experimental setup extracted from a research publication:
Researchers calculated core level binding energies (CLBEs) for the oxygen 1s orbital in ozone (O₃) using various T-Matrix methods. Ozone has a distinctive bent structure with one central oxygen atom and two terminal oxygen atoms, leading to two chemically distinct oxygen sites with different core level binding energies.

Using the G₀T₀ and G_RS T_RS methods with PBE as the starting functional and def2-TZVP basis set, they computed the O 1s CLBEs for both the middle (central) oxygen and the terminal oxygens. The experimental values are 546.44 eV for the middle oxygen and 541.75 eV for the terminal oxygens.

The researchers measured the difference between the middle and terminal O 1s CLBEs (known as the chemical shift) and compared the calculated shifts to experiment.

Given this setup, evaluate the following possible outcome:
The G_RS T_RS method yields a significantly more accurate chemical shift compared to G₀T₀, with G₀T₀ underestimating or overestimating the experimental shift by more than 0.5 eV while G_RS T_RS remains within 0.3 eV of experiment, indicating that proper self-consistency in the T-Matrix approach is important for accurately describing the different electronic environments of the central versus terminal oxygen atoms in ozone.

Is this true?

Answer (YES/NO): NO